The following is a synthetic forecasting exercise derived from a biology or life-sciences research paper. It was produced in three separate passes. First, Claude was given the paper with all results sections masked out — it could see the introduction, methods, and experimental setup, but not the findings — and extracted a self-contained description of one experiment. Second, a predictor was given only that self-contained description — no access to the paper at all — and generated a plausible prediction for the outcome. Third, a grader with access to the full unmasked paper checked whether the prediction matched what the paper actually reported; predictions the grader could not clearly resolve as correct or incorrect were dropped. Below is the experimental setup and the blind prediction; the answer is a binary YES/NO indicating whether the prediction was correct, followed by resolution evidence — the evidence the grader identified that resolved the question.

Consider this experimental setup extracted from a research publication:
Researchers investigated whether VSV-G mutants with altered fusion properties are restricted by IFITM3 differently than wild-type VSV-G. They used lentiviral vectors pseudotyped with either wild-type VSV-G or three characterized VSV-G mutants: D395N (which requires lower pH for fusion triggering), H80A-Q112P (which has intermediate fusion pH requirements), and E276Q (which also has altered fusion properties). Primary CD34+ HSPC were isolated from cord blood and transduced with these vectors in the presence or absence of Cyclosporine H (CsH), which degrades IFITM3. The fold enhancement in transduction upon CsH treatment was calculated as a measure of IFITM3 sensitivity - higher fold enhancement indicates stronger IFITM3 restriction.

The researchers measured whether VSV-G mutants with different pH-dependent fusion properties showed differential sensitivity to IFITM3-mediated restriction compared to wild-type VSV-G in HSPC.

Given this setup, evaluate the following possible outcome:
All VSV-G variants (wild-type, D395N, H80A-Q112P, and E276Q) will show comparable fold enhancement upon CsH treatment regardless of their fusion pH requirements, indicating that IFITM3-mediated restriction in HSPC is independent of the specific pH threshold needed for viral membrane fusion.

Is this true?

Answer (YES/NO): NO